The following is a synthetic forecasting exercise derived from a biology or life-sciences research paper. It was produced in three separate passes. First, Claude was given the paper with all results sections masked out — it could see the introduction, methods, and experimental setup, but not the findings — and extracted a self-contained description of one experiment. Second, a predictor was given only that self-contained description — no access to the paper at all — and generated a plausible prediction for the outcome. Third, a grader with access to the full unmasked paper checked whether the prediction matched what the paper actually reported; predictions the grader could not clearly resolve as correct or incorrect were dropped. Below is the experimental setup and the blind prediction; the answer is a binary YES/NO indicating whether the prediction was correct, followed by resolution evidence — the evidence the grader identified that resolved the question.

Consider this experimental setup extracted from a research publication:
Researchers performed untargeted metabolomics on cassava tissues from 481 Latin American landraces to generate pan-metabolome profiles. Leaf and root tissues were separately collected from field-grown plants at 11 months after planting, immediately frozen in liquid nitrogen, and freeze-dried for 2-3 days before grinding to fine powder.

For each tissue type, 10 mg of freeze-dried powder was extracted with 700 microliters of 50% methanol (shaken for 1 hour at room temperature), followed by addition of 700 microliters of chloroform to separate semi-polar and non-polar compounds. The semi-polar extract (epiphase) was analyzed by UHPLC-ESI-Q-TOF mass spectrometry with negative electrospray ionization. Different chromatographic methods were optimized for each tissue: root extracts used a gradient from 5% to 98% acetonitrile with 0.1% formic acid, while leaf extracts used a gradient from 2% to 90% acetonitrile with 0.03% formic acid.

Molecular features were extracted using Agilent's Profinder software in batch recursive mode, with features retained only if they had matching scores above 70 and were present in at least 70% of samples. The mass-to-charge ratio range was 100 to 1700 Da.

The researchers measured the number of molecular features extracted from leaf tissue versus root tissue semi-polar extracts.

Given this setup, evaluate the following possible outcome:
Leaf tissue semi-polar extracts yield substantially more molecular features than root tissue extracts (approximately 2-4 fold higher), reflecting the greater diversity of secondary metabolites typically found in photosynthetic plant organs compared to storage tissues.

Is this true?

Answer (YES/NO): NO